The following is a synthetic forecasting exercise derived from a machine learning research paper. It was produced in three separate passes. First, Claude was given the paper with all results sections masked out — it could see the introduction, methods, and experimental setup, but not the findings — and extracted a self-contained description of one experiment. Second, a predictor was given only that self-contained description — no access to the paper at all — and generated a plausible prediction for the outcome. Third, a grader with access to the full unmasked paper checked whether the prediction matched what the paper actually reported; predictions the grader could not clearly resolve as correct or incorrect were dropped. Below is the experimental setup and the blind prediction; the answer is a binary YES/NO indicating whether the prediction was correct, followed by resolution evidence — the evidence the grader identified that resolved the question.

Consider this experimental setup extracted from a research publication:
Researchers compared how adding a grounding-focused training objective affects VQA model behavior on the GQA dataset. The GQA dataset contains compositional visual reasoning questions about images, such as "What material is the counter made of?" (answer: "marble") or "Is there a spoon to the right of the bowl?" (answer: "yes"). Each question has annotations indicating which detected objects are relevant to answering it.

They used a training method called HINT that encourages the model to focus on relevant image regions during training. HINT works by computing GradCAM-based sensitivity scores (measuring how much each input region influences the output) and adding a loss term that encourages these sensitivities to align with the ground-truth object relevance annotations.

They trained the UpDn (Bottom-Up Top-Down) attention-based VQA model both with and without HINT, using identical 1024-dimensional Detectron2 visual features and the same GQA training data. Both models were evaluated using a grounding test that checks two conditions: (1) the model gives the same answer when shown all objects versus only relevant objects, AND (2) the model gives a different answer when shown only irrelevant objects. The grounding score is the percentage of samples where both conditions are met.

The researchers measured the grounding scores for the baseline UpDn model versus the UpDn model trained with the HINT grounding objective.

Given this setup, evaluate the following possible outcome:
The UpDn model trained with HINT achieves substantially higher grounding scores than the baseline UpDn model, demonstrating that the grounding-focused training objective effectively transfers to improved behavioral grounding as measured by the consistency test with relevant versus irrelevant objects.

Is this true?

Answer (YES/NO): NO